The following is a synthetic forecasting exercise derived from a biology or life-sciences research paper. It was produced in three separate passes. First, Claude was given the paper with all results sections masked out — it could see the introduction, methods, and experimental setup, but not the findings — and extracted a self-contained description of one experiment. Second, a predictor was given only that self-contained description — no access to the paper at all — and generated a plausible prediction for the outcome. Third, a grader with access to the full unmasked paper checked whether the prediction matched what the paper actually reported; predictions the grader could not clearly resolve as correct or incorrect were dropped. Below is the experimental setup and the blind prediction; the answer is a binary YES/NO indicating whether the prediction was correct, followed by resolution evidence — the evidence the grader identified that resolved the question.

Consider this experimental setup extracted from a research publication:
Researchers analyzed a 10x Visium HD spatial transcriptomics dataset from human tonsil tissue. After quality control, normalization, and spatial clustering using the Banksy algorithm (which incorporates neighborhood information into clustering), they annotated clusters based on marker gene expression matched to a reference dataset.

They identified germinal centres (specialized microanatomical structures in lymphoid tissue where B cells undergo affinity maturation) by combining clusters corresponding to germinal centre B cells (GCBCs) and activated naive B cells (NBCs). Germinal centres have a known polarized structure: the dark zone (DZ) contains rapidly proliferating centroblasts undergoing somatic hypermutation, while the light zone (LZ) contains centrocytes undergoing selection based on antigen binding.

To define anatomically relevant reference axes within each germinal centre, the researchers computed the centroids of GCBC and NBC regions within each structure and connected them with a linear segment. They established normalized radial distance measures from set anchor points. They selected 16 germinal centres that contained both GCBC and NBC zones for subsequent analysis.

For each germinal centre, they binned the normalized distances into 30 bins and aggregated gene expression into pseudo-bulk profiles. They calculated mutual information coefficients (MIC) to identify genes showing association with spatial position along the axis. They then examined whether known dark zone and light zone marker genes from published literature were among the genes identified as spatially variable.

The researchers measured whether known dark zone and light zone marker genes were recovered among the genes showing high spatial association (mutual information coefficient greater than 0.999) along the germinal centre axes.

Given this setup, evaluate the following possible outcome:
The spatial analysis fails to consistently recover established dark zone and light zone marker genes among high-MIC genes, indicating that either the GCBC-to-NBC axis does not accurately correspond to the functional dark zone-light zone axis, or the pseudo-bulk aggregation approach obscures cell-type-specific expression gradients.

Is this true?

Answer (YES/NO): NO